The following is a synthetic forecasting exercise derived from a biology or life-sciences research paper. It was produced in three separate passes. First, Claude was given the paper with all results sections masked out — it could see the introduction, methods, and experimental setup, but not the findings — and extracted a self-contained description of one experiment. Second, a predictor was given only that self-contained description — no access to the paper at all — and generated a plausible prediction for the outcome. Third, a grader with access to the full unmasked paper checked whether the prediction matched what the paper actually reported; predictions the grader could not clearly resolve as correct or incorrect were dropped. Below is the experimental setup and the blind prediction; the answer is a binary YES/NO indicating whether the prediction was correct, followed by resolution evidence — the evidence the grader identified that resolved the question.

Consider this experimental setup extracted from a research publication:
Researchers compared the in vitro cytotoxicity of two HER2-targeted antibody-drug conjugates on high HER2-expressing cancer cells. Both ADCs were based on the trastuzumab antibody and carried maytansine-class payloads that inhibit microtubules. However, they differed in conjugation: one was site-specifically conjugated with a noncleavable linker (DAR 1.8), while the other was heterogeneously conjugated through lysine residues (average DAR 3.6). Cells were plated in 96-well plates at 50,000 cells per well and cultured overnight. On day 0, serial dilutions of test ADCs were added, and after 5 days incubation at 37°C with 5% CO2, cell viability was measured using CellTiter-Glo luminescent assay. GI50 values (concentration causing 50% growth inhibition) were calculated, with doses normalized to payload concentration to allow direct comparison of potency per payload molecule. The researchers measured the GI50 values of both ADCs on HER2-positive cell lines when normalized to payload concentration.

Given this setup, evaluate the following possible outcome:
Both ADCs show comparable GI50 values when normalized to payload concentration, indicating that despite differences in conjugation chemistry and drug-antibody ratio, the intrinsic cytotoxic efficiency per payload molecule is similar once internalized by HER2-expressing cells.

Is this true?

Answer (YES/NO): YES